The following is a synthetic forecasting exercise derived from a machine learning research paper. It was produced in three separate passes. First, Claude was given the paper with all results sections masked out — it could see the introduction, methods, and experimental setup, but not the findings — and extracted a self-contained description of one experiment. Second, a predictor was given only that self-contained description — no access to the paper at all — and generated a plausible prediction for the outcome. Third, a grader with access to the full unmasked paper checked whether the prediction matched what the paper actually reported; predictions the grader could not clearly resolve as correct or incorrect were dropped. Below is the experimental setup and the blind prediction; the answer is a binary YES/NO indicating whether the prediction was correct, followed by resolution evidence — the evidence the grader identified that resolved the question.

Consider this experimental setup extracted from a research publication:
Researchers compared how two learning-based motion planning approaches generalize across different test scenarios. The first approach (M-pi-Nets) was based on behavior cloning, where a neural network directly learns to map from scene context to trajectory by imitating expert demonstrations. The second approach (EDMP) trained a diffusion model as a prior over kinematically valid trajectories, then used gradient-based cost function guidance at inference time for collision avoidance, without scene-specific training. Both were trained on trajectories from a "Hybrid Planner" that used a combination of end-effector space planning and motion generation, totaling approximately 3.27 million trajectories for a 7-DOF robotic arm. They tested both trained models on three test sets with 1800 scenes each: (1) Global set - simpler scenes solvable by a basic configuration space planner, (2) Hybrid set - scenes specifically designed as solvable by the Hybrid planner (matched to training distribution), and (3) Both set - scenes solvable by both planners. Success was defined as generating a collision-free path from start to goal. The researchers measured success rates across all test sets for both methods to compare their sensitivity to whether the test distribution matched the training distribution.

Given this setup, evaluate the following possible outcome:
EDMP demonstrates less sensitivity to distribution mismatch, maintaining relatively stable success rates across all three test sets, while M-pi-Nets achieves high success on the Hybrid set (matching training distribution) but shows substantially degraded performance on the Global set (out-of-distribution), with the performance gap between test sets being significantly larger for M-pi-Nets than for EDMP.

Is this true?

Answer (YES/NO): YES